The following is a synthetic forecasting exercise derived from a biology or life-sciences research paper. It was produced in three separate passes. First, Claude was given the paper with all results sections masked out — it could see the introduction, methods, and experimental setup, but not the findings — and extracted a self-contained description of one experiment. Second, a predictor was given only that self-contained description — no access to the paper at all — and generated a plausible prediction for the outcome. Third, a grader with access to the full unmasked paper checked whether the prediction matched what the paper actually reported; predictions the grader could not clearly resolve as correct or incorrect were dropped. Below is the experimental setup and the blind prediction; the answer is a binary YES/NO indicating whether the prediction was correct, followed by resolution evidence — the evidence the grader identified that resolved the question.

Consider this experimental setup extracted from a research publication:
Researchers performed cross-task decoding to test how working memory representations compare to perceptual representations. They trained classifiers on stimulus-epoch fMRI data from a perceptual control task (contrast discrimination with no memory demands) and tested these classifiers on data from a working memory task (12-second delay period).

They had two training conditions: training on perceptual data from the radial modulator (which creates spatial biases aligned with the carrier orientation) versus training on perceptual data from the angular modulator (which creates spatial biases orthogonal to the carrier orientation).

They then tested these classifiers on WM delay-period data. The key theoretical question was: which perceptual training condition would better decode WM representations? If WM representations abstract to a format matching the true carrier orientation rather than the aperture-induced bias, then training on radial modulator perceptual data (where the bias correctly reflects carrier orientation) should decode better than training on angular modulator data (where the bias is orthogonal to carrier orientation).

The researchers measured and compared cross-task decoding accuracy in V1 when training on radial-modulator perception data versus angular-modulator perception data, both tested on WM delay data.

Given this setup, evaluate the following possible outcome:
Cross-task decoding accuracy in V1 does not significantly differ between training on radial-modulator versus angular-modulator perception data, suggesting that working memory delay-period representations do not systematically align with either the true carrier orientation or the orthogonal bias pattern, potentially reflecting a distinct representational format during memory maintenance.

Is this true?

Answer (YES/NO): NO